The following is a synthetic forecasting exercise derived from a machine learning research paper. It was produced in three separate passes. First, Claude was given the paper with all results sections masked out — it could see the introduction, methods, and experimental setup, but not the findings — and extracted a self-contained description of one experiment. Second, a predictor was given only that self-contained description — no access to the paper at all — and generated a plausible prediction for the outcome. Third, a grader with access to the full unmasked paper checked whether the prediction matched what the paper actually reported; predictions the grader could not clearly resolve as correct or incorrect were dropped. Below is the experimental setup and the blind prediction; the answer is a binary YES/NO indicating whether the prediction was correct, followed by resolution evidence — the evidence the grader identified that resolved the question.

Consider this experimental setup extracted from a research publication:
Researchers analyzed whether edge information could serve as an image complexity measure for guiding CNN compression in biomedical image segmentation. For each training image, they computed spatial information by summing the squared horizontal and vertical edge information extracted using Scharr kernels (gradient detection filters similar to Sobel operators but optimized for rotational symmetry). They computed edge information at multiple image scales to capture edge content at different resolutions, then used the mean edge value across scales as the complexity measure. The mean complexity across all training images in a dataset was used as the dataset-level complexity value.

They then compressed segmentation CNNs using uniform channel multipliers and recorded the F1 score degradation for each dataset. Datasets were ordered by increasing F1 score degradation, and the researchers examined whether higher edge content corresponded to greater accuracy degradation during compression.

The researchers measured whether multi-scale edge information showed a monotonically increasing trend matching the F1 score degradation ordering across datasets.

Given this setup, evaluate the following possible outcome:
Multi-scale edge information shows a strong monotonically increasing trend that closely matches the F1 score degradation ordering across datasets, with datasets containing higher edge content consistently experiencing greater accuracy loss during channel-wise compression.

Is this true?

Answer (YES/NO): NO